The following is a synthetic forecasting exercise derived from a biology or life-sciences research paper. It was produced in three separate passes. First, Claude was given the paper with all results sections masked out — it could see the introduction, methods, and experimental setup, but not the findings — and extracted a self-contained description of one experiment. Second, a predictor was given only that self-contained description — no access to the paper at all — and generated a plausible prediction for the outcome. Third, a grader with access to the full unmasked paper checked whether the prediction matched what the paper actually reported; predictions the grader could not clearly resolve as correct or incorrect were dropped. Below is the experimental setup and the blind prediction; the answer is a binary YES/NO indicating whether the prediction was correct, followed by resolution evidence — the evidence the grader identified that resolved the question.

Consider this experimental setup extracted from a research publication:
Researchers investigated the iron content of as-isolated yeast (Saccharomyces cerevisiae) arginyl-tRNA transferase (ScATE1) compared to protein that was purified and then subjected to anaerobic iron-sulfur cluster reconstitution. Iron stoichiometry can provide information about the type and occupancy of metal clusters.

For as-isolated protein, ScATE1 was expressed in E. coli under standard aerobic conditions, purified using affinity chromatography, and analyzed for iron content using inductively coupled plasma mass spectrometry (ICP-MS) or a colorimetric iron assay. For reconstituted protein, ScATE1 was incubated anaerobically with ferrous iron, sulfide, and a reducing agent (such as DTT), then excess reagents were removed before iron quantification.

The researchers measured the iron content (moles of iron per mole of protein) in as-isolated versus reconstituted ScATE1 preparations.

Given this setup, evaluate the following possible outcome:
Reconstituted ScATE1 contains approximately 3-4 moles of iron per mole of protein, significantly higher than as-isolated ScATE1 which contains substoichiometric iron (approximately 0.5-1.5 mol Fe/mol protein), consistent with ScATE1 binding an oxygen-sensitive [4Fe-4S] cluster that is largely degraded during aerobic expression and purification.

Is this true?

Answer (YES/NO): YES